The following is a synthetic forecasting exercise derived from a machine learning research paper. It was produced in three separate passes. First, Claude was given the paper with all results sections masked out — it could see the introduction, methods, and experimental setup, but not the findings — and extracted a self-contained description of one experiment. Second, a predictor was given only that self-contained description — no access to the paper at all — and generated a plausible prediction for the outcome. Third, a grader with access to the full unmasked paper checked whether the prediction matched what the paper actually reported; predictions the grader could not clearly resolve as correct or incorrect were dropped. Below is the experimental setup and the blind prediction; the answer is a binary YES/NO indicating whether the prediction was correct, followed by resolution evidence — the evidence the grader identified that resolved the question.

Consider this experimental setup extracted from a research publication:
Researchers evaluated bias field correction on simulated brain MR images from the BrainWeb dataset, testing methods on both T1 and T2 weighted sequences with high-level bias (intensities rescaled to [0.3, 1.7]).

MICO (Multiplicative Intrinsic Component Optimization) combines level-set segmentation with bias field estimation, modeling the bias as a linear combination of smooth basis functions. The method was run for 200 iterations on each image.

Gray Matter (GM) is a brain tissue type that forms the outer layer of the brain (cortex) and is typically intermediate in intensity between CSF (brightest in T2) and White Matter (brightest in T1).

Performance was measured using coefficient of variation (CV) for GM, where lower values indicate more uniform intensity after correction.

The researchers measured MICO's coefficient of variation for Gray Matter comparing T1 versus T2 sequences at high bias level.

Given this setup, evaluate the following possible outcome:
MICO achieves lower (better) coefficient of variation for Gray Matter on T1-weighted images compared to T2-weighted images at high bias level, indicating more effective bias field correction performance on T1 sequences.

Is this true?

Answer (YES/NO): YES